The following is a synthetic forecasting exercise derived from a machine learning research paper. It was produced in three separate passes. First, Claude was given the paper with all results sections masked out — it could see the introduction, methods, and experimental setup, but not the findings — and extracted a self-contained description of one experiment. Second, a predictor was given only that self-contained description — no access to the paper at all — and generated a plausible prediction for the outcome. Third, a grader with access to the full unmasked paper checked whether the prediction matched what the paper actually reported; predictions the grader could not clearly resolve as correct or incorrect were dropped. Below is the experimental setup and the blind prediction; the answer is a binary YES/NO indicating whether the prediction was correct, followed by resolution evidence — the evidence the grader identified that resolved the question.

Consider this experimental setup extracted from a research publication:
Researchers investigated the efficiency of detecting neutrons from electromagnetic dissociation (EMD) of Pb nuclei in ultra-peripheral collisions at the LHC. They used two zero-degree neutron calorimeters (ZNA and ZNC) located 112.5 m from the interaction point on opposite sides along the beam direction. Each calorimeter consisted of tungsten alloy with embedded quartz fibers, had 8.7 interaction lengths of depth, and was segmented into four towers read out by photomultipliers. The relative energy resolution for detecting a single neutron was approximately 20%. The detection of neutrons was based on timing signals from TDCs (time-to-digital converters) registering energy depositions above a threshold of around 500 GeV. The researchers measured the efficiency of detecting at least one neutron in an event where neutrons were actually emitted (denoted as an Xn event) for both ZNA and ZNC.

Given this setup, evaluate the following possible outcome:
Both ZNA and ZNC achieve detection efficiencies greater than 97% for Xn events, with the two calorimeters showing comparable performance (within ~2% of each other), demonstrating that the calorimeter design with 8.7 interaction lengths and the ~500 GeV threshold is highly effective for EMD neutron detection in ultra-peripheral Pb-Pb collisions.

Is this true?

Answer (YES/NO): NO